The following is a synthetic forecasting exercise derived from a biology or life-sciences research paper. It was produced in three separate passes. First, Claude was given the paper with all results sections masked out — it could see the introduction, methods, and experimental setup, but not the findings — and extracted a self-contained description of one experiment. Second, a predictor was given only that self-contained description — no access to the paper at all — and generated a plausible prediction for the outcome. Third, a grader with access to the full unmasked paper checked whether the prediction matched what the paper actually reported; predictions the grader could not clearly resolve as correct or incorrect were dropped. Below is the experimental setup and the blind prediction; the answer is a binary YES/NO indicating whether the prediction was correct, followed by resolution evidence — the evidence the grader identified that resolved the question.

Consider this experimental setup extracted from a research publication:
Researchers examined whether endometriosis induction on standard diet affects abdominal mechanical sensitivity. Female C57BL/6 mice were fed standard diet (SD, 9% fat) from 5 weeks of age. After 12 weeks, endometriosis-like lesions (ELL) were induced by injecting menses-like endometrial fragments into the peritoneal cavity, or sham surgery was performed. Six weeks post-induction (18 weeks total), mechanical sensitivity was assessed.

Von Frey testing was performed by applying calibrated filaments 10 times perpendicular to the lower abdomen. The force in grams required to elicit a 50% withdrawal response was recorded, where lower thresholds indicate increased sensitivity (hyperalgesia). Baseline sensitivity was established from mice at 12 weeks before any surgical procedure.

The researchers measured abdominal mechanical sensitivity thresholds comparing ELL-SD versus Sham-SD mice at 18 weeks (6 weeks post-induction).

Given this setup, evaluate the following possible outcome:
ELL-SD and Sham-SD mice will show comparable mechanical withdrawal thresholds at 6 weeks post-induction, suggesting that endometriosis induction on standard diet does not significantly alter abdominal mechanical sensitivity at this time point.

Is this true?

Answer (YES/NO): NO